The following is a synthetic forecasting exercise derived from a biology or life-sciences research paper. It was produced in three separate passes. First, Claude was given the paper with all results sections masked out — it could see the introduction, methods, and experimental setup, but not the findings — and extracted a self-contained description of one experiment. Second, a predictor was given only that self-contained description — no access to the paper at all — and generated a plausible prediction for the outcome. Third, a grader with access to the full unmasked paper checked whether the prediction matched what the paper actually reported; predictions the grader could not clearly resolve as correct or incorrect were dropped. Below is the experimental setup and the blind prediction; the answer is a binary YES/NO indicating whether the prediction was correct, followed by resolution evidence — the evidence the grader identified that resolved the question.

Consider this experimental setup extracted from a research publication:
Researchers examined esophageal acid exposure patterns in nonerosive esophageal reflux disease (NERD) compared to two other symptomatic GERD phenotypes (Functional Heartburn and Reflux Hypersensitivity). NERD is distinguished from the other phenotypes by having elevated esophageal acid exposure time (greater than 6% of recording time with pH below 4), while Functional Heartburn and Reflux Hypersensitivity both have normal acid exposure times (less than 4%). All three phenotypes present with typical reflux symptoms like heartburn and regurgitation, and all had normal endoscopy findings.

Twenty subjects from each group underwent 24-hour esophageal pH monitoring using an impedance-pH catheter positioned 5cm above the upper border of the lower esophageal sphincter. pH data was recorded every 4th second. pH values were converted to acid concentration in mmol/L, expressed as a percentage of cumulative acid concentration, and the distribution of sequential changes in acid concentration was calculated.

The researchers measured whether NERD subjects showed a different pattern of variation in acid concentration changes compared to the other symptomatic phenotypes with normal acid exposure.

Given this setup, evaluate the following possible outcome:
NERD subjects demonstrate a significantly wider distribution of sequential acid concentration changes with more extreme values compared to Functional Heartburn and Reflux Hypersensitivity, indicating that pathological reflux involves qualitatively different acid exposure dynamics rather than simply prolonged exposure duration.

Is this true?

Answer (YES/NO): NO